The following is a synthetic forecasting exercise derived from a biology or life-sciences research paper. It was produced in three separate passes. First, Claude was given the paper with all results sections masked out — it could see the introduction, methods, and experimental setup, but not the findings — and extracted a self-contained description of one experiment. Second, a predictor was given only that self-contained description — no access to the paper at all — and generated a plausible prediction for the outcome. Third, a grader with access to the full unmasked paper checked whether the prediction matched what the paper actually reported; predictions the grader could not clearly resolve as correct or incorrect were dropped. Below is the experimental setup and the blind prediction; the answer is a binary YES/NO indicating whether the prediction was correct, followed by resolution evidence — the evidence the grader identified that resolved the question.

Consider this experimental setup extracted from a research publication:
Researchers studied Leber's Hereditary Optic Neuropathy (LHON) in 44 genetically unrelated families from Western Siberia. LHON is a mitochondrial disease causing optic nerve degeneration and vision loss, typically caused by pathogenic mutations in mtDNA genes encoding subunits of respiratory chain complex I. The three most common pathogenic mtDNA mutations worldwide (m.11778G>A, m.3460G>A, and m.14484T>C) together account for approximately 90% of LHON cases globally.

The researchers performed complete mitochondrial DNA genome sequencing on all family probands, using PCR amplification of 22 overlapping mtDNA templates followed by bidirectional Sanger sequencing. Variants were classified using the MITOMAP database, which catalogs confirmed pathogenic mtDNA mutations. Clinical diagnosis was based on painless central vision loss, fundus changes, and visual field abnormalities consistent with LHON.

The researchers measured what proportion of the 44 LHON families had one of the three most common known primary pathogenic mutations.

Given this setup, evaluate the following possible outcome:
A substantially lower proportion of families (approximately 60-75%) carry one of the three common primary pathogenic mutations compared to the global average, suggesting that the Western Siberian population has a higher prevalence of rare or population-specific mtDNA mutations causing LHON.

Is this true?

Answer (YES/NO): YES